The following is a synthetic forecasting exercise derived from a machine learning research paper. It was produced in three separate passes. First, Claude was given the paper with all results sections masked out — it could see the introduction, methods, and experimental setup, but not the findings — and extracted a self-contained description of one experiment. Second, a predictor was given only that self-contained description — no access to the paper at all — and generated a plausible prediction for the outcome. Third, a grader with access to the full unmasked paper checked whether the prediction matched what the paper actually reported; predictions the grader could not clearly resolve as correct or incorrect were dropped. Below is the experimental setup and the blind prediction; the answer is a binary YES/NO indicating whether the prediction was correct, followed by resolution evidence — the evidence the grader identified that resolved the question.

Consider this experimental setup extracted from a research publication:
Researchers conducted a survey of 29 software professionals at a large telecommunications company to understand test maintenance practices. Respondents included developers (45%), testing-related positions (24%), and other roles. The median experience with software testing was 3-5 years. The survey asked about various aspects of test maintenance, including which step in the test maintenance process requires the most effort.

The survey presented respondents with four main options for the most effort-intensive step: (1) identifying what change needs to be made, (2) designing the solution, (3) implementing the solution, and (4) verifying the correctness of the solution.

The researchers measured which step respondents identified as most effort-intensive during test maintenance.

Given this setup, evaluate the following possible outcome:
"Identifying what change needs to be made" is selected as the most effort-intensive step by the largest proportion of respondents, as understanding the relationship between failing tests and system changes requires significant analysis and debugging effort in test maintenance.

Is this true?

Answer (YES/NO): YES